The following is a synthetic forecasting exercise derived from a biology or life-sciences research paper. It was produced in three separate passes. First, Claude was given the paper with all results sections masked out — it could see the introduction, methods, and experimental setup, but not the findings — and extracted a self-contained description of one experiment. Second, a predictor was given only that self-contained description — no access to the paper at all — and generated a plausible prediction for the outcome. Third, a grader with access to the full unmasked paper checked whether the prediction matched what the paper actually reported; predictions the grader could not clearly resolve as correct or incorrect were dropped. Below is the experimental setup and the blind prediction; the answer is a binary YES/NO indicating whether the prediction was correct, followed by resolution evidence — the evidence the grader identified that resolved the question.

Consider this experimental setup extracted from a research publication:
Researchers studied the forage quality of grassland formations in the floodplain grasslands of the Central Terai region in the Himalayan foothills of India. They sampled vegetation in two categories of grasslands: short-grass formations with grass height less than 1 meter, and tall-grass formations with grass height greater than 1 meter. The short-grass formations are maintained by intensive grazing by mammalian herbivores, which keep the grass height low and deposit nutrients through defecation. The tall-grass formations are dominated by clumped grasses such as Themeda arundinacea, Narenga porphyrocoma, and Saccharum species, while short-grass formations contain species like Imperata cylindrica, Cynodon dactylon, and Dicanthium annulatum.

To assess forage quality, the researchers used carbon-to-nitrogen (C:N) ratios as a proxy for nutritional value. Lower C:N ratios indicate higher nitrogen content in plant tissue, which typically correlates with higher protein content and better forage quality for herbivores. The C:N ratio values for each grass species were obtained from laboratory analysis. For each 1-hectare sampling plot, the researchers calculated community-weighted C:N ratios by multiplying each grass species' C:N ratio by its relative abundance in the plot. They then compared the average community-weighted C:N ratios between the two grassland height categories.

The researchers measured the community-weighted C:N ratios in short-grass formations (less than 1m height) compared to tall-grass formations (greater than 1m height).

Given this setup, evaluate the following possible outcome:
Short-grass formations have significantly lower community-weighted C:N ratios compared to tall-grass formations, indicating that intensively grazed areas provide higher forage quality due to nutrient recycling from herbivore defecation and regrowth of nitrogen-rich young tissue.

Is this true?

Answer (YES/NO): YES